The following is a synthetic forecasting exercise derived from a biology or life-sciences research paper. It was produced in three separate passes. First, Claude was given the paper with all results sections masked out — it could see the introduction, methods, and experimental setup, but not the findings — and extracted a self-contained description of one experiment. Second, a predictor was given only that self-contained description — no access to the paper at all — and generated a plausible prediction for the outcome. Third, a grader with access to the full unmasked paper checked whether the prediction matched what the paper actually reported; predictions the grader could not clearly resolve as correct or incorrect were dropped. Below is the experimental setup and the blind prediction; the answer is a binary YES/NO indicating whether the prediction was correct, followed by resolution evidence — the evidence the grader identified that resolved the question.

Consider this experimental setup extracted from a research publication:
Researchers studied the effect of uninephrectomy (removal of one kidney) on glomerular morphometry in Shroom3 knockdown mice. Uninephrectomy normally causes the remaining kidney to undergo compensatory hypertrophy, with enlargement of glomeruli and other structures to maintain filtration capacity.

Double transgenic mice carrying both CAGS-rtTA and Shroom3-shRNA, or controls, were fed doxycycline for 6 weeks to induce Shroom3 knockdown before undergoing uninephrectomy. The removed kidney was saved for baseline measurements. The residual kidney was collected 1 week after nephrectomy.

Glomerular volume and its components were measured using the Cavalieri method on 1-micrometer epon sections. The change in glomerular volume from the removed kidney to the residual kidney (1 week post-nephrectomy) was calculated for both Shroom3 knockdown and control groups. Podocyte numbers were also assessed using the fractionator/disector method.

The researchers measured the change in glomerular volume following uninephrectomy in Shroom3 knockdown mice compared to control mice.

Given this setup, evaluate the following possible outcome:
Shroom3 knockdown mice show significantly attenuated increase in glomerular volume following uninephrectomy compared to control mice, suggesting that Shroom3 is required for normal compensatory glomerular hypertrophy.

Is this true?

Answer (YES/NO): YES